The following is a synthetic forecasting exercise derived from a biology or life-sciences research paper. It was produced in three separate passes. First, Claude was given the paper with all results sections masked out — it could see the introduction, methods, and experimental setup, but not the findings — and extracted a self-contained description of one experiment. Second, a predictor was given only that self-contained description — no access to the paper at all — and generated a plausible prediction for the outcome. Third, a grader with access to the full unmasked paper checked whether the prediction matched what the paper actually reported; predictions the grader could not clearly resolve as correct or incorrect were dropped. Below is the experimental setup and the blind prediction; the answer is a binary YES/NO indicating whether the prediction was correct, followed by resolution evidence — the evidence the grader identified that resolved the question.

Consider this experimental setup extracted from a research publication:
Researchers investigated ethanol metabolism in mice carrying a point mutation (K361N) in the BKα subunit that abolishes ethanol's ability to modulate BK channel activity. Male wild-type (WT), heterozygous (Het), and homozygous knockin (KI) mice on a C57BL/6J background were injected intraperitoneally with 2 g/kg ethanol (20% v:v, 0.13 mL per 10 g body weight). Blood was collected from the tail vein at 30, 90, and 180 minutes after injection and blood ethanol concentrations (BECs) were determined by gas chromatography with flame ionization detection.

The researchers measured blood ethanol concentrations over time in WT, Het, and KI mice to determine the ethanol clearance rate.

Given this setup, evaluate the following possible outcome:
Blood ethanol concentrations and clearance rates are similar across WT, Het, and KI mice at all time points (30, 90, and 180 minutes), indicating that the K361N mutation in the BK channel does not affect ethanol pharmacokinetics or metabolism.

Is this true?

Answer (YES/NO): YES